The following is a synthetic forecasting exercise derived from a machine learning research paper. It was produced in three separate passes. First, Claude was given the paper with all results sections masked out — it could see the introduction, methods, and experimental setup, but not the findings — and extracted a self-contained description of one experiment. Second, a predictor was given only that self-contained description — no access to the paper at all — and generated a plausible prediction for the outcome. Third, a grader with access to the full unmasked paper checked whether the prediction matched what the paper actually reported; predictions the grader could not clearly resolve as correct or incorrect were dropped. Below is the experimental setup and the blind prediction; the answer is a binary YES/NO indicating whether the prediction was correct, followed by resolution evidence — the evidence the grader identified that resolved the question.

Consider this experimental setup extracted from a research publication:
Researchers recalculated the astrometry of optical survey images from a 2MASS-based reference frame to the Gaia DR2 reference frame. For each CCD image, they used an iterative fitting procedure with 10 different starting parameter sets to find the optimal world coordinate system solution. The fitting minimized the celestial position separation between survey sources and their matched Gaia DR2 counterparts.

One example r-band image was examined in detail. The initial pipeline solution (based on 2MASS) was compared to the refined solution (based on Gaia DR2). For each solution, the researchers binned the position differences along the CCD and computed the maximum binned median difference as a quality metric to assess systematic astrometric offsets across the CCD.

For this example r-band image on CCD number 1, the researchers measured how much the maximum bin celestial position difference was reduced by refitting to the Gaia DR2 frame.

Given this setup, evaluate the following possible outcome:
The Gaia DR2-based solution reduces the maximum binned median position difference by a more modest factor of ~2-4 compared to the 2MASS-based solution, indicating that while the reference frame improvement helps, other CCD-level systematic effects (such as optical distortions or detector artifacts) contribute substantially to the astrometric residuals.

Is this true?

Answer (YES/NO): YES